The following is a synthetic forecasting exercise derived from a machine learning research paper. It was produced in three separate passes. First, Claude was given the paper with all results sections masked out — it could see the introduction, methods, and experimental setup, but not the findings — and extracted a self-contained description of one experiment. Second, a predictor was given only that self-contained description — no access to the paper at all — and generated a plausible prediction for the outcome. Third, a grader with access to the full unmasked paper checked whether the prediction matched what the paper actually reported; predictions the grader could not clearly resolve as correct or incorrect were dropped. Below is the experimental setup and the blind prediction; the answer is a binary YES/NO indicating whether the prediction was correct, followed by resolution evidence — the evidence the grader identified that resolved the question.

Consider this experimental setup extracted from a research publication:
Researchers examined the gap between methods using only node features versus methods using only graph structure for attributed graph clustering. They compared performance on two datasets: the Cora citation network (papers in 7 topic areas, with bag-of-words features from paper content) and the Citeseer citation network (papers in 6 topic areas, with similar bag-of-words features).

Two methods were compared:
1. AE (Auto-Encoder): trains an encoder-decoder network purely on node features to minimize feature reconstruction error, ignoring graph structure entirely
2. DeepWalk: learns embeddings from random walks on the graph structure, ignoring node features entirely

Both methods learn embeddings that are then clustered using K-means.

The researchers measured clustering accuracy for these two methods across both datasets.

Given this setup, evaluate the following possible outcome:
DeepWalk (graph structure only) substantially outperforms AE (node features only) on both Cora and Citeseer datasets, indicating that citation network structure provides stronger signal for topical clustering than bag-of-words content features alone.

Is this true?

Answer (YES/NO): NO